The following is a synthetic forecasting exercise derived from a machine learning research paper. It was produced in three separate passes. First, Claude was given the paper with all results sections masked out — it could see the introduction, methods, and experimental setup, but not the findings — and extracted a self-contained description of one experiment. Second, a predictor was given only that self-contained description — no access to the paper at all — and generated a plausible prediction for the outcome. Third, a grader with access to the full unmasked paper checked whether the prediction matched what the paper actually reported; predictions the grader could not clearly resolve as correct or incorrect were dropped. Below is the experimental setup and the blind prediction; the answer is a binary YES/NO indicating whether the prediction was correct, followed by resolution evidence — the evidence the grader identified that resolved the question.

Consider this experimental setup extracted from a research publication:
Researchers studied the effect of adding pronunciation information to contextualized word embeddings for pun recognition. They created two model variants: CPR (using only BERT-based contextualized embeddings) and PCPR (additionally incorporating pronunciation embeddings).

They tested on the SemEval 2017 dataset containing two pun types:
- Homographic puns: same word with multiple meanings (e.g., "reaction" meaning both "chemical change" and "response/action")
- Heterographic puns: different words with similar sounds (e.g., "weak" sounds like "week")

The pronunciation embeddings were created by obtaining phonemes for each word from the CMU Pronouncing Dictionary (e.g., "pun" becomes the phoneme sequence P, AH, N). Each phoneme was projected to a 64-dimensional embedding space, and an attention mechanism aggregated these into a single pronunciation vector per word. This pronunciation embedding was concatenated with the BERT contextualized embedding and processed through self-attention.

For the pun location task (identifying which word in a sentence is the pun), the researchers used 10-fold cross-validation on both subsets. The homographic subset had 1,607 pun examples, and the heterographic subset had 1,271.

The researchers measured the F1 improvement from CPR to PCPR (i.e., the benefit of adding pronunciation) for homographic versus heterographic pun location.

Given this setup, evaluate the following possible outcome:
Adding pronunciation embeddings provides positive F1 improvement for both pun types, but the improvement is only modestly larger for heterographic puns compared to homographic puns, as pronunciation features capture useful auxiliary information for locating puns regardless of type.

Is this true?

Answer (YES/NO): YES